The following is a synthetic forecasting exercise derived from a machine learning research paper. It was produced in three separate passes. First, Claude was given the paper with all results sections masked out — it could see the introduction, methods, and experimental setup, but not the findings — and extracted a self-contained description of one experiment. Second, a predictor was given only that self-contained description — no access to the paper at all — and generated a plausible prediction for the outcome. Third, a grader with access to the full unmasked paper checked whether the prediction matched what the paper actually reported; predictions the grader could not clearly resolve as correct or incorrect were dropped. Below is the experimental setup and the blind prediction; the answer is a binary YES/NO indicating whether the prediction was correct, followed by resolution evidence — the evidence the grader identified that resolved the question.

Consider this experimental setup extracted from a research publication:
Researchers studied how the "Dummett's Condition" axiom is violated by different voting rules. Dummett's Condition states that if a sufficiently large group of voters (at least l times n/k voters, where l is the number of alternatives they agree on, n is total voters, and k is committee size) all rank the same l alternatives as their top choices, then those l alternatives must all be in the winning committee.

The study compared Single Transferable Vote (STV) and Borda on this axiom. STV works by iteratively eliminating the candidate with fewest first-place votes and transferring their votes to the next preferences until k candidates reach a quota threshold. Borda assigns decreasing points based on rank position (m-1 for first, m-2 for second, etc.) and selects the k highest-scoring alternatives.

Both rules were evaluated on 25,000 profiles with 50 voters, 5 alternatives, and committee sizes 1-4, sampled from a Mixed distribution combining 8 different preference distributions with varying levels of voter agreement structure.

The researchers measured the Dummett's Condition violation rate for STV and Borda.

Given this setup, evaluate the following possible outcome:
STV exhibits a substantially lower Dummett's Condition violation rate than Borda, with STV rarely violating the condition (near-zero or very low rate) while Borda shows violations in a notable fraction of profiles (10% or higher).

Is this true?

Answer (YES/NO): NO